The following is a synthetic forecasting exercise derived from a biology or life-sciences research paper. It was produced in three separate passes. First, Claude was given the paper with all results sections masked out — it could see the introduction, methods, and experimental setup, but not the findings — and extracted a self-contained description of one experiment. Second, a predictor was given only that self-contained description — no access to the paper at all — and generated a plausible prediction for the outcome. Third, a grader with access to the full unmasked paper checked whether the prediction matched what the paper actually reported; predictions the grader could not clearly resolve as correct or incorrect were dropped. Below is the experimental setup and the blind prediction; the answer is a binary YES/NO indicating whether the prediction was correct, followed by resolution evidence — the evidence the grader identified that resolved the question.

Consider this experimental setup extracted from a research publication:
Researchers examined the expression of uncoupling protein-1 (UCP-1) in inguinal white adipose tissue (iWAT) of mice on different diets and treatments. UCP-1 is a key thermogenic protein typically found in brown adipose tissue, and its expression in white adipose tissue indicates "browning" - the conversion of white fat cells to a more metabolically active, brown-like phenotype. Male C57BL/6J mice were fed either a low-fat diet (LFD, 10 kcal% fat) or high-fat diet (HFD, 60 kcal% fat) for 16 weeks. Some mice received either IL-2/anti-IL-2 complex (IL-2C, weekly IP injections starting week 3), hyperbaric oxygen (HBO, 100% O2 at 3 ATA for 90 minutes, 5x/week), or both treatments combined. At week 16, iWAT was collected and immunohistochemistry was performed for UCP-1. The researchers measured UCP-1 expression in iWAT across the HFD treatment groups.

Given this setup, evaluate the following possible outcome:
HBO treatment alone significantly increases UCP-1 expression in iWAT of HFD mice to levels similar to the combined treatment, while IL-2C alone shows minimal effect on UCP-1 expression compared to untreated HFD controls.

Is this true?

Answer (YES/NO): NO